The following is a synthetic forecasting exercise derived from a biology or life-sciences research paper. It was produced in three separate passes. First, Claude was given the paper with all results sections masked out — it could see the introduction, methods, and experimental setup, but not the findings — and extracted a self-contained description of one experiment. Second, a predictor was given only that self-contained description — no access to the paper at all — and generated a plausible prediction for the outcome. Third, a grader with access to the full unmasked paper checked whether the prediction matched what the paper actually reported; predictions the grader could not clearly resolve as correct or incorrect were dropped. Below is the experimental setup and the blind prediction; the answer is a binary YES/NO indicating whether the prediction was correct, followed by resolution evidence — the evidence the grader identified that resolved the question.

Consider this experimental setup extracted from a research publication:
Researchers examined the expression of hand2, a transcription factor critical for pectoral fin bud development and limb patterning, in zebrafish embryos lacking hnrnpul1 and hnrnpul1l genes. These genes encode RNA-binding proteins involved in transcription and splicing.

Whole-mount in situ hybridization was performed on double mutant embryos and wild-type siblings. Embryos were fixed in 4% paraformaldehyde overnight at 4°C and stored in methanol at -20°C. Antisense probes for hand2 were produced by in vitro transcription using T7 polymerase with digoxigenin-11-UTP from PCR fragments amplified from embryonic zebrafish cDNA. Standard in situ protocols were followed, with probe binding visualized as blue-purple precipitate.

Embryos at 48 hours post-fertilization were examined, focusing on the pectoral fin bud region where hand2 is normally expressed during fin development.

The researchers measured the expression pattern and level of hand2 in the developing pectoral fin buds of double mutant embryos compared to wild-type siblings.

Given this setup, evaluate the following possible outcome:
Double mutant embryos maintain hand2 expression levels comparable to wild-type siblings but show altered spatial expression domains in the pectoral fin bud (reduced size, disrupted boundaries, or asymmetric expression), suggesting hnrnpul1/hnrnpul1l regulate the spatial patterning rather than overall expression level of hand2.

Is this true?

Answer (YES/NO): NO